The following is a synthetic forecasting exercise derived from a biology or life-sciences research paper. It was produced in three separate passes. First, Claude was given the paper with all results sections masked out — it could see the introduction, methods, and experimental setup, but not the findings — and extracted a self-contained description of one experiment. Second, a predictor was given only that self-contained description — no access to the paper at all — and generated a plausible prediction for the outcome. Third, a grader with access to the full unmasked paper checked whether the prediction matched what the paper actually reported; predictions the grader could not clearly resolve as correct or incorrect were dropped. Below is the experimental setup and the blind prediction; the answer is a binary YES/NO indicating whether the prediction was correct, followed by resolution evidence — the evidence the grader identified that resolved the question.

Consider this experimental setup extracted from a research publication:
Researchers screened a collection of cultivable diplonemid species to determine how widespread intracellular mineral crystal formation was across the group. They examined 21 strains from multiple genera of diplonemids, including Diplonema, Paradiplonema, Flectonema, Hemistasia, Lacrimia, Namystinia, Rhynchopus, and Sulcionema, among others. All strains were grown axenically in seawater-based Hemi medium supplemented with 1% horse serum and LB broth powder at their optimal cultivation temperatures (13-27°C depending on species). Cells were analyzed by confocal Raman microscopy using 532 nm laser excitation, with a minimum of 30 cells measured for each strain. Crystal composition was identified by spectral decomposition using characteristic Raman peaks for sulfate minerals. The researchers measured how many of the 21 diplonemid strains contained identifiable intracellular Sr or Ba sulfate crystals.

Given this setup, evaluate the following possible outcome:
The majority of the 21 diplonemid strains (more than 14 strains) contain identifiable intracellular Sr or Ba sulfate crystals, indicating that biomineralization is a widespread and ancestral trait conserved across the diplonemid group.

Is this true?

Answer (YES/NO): NO